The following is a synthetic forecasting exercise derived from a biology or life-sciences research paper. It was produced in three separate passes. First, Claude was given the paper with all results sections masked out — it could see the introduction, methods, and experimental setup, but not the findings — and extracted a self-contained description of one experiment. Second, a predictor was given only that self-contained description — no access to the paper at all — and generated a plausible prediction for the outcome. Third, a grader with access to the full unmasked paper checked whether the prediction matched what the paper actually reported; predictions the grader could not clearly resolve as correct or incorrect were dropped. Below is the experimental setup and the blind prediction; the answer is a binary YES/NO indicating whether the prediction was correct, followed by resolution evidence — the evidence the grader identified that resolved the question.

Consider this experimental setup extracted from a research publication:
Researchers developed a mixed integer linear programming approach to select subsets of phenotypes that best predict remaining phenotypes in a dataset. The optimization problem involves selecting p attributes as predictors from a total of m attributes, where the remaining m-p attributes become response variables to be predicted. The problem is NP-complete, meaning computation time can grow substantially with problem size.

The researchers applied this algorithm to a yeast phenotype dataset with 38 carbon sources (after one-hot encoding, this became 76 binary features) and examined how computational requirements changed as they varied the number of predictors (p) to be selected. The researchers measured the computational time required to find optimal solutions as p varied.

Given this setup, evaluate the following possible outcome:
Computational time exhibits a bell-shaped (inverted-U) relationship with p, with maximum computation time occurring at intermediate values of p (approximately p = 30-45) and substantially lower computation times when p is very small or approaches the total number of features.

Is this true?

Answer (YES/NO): NO